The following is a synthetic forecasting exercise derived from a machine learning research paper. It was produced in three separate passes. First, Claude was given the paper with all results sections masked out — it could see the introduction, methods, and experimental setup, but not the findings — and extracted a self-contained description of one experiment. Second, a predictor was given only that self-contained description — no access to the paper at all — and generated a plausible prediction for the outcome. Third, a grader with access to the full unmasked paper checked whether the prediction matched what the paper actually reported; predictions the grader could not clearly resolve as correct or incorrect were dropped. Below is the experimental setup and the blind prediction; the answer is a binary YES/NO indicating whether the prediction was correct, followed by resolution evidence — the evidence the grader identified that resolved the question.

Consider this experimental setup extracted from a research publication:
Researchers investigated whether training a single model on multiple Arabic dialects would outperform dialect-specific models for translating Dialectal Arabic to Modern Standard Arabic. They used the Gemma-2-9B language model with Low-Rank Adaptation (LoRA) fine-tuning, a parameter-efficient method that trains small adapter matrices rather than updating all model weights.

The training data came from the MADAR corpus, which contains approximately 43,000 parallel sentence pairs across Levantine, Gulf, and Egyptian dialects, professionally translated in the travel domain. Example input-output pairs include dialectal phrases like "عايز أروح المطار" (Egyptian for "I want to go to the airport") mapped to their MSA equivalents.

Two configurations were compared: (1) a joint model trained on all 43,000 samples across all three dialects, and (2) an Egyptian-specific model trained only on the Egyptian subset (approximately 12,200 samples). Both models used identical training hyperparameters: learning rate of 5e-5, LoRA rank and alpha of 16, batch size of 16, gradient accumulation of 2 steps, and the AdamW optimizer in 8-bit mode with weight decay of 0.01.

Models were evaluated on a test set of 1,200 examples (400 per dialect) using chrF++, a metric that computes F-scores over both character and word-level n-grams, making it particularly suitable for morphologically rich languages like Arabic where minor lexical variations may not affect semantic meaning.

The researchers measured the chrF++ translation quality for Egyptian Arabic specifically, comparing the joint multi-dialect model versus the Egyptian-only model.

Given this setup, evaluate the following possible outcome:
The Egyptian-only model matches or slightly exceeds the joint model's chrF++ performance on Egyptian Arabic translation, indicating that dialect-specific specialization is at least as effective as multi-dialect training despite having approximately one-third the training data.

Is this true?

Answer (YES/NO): NO